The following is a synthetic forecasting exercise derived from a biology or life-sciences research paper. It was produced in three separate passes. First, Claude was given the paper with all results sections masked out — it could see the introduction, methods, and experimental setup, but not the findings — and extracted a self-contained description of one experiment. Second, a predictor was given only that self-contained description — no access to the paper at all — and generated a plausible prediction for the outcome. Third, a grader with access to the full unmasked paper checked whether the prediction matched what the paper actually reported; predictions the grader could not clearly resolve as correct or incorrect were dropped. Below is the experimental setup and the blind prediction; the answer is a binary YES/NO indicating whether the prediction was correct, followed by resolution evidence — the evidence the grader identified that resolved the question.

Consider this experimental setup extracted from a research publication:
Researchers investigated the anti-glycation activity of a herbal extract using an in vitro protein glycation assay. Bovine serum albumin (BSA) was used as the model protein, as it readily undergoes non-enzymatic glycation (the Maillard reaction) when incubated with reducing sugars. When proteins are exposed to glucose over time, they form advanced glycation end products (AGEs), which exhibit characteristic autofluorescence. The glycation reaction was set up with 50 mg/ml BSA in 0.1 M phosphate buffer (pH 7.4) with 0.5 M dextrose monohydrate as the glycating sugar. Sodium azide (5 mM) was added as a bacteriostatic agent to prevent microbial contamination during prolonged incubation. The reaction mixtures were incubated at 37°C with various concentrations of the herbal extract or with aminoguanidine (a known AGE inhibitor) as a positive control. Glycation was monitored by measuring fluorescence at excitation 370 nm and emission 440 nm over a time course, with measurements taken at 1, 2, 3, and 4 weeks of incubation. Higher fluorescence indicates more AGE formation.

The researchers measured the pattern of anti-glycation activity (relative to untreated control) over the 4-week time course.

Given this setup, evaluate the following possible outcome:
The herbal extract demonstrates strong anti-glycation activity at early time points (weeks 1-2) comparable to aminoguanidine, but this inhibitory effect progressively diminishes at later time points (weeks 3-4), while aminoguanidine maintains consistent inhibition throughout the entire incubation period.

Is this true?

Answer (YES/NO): NO